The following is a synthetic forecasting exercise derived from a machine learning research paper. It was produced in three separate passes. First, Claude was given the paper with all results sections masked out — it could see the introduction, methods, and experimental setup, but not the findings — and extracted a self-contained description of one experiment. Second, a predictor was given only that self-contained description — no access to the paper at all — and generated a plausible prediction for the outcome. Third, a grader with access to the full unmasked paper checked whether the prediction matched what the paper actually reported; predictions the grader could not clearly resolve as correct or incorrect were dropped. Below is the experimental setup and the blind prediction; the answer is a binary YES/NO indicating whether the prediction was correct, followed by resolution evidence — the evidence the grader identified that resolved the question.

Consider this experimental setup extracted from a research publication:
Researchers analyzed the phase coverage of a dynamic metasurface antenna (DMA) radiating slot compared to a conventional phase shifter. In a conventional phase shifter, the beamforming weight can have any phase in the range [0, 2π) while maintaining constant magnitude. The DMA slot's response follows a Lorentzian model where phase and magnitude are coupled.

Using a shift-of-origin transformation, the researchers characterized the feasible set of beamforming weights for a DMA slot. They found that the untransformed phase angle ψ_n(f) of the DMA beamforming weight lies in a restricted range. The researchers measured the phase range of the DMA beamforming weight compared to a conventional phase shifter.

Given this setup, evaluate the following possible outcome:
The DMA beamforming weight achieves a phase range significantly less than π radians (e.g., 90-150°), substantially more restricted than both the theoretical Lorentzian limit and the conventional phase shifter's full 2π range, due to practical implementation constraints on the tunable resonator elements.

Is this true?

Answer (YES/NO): NO